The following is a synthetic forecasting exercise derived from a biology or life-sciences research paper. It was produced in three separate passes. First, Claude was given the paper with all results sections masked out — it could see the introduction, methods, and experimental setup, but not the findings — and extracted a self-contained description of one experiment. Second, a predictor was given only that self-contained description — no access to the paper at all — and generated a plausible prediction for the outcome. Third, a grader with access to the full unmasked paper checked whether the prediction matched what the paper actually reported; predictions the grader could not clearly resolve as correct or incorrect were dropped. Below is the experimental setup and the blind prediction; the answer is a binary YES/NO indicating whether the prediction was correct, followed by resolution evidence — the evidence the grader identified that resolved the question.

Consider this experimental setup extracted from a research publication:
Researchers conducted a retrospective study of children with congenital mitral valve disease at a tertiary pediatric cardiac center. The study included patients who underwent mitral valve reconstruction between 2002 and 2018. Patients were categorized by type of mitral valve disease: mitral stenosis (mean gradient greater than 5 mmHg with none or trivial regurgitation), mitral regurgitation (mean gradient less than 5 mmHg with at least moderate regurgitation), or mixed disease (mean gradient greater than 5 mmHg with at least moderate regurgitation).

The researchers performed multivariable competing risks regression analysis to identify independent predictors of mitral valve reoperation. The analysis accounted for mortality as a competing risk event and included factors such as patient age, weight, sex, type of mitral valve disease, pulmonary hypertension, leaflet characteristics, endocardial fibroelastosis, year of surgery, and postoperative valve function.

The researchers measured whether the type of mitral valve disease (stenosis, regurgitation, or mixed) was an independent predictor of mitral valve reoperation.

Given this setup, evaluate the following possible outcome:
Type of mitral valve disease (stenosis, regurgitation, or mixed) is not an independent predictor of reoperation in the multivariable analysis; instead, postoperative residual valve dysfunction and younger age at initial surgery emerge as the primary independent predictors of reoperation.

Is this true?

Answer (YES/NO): YES